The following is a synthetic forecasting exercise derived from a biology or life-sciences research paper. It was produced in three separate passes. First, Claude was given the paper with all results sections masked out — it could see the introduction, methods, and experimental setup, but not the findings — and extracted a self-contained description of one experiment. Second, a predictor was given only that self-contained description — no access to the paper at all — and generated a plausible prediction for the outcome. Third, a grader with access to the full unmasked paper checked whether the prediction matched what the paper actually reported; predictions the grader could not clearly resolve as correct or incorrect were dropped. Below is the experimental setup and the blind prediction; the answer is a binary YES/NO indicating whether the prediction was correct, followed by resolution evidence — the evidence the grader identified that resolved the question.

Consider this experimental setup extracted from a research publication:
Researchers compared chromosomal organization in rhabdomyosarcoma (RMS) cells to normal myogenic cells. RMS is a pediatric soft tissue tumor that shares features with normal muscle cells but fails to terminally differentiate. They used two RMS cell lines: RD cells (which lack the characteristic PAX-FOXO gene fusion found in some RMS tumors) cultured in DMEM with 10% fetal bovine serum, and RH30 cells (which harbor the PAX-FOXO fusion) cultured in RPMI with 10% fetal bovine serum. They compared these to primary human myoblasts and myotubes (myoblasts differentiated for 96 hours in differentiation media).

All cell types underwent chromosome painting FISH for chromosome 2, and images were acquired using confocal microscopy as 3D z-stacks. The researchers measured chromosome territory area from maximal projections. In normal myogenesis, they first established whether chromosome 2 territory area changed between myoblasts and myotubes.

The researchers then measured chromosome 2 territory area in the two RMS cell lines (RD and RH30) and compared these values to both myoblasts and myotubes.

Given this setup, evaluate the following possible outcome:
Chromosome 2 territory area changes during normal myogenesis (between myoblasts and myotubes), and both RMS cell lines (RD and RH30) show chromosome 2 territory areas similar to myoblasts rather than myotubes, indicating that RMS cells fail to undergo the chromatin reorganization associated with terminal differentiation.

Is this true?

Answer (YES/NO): NO